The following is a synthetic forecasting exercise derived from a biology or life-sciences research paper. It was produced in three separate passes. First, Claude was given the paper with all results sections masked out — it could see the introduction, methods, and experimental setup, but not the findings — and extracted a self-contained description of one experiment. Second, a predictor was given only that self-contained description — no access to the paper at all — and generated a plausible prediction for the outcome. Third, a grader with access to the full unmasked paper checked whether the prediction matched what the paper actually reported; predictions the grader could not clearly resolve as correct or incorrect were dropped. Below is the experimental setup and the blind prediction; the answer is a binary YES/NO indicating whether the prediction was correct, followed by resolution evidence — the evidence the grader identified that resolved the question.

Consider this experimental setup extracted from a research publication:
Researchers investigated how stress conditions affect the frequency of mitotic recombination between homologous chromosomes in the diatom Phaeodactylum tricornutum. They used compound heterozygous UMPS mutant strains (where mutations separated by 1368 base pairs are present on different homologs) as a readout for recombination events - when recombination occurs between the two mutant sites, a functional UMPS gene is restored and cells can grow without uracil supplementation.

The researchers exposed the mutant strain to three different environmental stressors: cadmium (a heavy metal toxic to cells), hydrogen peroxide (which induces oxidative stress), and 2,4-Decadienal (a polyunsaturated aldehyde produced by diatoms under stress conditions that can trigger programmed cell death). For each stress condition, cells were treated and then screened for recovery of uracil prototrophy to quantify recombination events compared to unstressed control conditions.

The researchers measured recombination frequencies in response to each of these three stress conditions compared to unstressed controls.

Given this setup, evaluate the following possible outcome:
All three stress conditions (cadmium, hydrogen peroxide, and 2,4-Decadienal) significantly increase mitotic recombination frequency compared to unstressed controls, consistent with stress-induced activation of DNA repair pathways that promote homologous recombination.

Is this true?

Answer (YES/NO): NO